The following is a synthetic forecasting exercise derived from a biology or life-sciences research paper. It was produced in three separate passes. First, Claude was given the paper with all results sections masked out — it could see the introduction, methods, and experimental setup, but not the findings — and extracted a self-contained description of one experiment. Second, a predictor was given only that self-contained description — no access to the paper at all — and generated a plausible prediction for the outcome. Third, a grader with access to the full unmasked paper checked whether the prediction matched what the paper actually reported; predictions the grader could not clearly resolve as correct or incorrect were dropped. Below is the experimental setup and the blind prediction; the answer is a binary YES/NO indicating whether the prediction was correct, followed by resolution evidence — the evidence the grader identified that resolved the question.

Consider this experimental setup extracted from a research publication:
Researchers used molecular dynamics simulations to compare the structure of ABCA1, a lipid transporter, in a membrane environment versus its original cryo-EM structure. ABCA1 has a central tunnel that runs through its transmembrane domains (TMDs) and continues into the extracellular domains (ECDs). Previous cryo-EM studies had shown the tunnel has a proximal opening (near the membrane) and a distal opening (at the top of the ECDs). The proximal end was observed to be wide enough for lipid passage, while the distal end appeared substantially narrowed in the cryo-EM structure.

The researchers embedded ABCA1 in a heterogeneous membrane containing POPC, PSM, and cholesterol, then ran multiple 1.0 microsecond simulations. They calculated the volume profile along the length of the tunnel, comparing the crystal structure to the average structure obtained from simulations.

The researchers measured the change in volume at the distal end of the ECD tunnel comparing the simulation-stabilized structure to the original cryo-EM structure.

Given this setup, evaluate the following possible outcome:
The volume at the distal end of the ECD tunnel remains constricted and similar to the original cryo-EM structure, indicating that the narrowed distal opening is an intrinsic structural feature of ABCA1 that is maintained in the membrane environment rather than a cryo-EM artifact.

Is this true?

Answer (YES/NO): NO